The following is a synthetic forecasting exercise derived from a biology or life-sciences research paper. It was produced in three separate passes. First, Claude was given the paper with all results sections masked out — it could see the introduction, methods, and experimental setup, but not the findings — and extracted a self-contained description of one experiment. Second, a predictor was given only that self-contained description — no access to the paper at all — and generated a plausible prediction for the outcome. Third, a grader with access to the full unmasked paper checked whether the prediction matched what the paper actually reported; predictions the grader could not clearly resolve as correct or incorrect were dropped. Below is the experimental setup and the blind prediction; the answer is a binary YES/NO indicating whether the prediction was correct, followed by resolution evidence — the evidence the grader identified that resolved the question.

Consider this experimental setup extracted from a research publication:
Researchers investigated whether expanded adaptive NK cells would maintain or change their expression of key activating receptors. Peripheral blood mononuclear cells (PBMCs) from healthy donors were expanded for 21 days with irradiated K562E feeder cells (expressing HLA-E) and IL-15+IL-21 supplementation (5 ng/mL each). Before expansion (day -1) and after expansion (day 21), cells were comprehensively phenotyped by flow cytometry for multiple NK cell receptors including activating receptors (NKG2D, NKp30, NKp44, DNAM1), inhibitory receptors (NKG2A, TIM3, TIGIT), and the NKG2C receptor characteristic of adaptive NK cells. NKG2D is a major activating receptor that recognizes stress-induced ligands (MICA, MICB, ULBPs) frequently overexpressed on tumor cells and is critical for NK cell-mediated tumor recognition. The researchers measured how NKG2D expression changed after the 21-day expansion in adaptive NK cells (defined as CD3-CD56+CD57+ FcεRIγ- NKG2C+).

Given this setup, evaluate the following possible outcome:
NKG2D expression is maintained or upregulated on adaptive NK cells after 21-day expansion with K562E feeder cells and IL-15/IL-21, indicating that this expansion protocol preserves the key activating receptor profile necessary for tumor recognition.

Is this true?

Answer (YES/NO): YES